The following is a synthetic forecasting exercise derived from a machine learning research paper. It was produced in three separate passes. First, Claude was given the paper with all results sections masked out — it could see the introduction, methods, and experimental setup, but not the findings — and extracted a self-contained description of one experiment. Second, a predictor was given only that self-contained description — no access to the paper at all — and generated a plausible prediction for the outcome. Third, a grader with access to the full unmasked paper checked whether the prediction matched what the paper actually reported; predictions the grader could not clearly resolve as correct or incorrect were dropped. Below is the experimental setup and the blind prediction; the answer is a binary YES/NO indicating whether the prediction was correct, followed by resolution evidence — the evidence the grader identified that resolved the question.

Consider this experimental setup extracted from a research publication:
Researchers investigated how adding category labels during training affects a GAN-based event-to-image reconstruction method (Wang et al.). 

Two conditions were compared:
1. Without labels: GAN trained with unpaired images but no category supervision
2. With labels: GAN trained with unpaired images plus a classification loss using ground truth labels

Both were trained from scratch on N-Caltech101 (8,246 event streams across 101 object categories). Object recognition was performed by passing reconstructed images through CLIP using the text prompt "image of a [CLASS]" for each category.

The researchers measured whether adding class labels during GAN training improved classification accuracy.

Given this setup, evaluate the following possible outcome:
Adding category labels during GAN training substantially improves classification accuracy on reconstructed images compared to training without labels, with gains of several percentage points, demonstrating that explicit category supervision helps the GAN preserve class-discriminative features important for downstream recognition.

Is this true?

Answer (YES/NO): NO